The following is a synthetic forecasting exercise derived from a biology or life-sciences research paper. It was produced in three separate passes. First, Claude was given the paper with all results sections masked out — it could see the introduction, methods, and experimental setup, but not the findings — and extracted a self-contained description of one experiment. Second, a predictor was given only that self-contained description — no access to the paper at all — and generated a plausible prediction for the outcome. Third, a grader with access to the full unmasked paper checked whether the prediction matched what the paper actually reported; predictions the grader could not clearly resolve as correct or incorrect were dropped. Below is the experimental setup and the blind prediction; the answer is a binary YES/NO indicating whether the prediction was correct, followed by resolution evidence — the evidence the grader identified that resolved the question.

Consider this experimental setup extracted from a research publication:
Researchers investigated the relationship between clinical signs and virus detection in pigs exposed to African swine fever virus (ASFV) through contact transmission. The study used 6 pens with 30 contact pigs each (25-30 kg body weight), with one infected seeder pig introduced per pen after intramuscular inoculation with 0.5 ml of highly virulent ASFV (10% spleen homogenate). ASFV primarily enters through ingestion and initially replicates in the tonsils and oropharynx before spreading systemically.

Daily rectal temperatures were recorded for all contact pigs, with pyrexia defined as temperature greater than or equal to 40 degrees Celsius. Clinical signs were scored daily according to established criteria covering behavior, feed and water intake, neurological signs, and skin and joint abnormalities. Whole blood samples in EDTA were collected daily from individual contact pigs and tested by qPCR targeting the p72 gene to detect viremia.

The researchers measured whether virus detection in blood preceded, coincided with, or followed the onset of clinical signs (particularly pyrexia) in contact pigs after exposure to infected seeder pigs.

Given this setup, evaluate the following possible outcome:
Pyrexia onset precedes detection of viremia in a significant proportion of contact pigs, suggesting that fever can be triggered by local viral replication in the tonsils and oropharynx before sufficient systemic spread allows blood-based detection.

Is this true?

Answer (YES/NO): NO